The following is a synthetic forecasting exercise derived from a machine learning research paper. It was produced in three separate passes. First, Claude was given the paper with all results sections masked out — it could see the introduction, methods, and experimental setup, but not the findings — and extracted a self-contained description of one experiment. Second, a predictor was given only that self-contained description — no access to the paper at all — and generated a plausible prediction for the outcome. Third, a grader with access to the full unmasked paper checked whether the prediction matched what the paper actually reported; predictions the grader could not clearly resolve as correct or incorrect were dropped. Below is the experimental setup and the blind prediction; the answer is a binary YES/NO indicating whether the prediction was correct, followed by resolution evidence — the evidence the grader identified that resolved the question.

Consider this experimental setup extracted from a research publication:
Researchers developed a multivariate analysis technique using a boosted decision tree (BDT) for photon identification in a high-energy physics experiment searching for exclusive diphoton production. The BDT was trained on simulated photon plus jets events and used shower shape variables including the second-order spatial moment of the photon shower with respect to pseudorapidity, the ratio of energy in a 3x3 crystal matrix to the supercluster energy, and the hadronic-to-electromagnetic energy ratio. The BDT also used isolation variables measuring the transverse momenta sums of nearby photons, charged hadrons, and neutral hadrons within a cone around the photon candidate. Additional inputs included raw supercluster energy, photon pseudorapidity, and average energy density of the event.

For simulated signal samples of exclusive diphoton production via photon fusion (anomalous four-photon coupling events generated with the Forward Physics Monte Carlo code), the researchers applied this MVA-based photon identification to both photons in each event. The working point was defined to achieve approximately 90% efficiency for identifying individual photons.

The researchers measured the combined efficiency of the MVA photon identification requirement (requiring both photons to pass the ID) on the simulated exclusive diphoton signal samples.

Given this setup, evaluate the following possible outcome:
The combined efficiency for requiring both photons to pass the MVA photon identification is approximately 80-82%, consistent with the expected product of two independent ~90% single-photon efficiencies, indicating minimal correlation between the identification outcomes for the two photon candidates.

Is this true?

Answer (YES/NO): NO